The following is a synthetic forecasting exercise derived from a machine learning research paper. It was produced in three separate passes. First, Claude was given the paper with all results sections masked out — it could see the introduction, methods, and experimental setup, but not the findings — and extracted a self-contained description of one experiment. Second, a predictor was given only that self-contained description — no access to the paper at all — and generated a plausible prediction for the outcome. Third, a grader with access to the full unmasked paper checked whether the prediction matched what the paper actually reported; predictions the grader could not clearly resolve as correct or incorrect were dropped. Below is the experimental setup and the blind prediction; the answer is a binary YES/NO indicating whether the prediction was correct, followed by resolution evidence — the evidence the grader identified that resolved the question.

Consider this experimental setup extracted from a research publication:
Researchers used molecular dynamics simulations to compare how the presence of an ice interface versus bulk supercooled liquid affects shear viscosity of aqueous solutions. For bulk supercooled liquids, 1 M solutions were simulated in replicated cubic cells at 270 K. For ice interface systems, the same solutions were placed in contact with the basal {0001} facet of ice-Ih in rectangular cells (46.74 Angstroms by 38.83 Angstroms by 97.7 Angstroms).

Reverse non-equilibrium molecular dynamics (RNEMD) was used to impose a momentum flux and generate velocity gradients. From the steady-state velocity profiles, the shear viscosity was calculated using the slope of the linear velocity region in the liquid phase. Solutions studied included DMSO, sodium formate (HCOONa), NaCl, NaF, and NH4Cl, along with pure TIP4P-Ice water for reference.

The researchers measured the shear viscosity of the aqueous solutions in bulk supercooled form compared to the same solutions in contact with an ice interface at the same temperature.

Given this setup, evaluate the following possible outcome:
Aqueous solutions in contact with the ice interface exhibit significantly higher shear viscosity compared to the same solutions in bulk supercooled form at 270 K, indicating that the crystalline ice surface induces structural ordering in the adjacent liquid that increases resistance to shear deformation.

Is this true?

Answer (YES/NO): YES